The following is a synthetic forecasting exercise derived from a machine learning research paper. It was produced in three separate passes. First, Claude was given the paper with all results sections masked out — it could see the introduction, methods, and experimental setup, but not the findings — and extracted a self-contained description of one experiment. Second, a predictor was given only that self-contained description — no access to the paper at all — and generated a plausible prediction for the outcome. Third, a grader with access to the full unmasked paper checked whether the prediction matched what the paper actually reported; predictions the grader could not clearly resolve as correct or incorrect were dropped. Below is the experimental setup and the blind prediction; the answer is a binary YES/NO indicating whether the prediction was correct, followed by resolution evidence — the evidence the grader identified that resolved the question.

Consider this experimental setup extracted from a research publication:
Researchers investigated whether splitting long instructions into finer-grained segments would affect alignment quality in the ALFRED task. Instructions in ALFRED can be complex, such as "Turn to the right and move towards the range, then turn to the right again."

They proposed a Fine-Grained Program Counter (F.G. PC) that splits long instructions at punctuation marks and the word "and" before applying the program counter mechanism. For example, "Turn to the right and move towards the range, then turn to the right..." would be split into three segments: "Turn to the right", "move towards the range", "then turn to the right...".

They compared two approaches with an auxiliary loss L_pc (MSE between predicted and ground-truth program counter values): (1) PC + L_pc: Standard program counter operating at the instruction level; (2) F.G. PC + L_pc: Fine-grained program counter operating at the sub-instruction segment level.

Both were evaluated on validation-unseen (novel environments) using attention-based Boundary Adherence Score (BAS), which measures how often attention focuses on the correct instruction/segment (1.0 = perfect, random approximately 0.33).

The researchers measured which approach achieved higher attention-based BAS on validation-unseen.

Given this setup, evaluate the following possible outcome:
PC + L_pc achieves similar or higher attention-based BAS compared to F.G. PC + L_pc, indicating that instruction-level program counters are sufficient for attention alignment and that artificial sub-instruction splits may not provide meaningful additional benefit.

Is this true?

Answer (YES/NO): YES